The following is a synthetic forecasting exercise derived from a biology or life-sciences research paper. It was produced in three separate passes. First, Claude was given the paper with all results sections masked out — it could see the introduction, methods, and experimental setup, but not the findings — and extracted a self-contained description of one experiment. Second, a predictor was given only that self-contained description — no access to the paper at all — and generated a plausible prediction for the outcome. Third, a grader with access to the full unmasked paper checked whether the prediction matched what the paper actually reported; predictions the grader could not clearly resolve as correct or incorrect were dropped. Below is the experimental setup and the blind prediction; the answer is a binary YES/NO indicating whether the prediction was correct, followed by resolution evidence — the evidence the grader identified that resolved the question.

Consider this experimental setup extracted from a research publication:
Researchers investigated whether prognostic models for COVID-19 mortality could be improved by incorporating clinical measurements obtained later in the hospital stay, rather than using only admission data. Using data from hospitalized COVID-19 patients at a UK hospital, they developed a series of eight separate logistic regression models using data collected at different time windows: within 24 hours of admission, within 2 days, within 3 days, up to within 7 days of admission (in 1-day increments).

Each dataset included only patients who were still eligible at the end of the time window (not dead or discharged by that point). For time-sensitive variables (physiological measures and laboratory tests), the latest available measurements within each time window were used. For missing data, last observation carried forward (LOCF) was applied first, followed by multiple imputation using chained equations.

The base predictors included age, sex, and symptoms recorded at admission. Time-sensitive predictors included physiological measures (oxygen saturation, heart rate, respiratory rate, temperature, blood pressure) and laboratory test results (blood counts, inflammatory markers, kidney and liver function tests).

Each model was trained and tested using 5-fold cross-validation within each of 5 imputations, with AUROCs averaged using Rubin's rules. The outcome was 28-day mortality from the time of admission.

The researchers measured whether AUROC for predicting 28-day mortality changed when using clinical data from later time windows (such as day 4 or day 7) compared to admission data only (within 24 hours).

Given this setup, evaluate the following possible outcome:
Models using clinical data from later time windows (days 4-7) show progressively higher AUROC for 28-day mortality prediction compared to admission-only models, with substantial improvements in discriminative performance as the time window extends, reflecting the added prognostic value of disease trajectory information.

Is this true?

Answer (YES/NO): NO